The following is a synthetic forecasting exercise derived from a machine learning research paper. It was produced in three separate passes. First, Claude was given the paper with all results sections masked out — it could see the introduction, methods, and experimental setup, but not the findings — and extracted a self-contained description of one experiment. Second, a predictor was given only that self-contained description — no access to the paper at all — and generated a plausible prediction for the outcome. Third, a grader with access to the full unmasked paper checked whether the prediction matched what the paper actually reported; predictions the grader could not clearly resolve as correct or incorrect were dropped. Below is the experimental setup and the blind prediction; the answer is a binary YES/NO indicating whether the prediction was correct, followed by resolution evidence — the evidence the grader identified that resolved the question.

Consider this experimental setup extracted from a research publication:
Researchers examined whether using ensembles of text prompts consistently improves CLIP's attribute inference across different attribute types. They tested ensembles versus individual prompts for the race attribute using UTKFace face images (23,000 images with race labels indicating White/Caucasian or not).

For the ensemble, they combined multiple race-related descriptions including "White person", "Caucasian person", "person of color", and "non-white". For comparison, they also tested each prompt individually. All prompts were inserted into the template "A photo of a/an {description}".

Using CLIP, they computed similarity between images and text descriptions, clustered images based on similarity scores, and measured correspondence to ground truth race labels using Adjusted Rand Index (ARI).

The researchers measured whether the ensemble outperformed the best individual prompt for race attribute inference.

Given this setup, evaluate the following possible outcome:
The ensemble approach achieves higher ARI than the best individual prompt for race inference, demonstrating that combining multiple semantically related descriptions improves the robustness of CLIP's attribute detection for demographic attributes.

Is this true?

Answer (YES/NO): NO